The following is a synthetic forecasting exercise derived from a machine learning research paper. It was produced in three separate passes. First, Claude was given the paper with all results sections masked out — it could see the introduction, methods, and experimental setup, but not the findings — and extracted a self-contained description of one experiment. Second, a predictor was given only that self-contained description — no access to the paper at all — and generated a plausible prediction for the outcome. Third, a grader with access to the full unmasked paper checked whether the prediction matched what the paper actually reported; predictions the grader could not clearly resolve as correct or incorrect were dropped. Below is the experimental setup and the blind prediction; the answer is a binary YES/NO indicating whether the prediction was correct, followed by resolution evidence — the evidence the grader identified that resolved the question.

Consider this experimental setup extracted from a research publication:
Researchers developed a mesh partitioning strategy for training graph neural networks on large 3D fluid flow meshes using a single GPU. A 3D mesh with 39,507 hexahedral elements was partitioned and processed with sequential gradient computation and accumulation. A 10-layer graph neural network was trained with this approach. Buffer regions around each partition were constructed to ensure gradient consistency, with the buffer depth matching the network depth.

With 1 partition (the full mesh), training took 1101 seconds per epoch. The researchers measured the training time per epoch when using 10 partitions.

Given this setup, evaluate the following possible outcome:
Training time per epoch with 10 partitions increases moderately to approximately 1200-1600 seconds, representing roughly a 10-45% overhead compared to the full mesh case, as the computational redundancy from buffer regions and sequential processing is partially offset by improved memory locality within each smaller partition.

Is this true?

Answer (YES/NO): NO